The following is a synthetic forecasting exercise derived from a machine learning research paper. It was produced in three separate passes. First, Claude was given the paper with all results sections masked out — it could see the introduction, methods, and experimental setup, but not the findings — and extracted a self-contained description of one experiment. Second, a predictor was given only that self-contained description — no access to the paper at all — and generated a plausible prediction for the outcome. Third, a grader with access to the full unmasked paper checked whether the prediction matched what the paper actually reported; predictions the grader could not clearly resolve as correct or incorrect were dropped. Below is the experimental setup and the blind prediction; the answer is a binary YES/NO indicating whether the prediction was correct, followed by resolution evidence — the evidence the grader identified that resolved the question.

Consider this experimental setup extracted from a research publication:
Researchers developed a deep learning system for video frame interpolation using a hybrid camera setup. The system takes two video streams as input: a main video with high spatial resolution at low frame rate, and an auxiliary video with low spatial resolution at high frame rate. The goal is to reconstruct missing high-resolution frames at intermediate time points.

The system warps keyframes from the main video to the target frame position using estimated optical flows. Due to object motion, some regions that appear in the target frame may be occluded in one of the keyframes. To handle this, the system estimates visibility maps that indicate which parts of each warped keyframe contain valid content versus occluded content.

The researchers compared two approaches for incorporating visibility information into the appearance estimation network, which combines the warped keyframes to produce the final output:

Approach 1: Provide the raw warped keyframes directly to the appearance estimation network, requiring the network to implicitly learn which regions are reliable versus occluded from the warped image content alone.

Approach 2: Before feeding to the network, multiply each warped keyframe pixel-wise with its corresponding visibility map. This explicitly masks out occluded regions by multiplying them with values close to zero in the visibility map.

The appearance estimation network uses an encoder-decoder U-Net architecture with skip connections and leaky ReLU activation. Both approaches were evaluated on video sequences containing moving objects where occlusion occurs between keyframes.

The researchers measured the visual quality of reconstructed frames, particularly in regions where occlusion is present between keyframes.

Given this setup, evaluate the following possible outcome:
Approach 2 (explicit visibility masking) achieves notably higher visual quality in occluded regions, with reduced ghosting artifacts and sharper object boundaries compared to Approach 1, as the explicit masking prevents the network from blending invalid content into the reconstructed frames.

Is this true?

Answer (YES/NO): YES